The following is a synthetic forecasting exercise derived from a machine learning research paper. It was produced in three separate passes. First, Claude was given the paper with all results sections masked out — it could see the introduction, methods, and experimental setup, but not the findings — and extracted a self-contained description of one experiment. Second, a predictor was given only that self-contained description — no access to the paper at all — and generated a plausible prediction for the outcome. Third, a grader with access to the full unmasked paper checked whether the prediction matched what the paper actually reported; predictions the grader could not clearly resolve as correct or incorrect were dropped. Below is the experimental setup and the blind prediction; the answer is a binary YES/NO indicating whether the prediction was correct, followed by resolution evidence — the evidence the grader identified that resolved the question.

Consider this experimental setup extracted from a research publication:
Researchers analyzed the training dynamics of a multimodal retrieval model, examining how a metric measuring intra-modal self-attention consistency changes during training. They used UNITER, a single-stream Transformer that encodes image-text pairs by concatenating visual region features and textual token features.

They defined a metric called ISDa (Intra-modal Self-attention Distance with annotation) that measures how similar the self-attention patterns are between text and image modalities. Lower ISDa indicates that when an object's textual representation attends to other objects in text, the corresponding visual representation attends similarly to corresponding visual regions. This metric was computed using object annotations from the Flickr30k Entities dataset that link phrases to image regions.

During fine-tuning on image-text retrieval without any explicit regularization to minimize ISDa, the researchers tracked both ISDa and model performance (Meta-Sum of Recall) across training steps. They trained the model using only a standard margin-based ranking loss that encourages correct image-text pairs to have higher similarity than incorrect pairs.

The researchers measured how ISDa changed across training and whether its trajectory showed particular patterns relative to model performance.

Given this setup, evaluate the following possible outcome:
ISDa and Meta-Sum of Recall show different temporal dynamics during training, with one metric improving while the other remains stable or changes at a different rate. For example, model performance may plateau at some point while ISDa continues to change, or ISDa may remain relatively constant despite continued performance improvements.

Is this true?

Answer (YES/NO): NO